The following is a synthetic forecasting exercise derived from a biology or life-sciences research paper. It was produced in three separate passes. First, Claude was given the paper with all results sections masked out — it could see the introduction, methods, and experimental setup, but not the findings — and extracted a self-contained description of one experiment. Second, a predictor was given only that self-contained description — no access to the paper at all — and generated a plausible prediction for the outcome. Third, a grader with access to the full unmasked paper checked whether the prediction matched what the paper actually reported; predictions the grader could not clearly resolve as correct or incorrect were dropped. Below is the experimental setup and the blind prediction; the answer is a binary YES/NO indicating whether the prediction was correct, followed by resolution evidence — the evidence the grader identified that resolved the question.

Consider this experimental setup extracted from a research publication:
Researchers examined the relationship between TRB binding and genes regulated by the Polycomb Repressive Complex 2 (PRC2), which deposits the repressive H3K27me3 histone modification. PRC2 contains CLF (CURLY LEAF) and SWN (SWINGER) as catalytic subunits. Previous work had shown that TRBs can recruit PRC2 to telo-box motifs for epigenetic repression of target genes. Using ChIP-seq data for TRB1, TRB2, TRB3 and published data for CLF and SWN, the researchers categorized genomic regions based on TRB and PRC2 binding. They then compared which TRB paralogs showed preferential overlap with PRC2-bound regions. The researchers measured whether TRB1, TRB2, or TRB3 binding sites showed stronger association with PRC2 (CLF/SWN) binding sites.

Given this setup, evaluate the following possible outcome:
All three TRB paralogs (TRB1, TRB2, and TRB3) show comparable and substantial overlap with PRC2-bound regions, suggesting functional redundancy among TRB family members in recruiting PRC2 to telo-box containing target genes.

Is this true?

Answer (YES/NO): NO